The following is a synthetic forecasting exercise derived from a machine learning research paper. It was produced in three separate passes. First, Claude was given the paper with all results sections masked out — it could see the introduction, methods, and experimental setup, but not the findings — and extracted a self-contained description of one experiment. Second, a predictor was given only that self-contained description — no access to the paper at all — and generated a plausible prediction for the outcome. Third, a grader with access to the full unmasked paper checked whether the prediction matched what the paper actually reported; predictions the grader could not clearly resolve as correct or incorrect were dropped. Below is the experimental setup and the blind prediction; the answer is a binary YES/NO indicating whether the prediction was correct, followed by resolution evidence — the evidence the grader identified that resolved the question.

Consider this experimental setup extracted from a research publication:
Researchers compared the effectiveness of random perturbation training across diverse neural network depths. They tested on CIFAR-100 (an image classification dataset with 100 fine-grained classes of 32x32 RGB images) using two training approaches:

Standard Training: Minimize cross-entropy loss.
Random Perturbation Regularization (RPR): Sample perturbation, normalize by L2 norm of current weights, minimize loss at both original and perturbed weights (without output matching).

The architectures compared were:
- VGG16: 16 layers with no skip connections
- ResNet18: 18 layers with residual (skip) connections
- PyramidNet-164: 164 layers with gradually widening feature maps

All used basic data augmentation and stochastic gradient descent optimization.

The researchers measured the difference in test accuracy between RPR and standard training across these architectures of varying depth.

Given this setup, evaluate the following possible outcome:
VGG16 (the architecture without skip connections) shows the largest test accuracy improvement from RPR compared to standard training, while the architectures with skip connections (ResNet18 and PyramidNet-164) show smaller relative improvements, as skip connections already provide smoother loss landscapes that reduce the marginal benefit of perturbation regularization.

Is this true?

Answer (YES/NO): NO